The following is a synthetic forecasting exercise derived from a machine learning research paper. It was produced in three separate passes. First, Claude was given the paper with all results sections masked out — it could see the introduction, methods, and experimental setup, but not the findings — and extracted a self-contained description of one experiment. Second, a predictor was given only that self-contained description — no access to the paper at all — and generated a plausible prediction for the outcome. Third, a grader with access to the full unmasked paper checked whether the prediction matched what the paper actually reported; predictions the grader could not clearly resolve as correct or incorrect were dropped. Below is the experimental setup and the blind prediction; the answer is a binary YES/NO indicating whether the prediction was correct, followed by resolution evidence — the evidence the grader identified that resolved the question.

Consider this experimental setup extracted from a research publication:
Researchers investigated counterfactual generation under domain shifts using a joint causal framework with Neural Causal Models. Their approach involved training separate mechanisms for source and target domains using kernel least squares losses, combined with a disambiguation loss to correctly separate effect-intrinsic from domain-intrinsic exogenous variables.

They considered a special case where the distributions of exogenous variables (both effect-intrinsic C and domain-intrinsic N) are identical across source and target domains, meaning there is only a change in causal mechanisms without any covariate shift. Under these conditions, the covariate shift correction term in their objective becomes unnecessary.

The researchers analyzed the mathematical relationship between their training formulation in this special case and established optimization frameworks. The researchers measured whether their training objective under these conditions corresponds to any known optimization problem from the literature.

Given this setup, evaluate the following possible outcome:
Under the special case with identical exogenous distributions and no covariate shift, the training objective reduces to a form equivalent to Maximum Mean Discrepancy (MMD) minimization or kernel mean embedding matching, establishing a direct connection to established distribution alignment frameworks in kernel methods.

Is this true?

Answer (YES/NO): NO